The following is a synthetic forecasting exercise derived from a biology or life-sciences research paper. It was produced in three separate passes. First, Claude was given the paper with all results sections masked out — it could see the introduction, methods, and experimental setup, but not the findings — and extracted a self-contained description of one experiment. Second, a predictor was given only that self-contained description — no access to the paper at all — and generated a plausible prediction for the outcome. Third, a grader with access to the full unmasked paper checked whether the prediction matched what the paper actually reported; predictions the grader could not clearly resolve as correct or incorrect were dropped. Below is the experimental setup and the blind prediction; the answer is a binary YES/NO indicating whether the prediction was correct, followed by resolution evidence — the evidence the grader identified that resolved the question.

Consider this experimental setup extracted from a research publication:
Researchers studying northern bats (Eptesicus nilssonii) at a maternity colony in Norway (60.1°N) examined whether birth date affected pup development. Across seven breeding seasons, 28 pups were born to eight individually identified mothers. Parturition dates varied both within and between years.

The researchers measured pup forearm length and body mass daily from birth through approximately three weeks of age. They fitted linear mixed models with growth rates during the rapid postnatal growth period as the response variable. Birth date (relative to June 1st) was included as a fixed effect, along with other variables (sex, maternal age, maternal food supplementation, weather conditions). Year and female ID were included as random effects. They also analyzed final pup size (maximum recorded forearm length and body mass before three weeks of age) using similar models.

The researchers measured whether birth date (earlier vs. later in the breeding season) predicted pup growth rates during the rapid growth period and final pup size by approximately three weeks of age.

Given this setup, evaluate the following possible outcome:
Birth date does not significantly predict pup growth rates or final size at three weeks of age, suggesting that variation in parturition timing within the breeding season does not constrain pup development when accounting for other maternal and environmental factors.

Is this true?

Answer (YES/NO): NO